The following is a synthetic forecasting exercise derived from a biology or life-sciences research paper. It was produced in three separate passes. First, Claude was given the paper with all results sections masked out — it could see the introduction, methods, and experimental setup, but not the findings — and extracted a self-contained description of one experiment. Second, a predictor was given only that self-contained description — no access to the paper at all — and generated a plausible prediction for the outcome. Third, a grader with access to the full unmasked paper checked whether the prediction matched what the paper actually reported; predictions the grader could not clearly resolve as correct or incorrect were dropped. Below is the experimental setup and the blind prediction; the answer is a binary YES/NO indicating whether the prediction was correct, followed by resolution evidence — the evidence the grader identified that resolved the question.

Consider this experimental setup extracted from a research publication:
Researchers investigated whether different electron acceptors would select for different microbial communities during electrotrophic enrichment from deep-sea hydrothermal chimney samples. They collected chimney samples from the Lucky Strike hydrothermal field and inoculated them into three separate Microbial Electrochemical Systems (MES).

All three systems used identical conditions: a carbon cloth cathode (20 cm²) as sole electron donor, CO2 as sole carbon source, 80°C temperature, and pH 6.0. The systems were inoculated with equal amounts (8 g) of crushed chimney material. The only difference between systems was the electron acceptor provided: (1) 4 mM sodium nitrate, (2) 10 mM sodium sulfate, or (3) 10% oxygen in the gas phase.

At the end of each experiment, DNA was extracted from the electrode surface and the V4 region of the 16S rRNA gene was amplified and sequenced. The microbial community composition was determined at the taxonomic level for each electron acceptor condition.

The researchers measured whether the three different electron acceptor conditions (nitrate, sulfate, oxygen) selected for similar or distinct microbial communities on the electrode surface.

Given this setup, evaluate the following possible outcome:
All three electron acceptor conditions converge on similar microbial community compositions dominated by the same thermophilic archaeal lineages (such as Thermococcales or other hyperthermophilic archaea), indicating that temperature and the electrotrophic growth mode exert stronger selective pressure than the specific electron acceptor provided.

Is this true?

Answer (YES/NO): NO